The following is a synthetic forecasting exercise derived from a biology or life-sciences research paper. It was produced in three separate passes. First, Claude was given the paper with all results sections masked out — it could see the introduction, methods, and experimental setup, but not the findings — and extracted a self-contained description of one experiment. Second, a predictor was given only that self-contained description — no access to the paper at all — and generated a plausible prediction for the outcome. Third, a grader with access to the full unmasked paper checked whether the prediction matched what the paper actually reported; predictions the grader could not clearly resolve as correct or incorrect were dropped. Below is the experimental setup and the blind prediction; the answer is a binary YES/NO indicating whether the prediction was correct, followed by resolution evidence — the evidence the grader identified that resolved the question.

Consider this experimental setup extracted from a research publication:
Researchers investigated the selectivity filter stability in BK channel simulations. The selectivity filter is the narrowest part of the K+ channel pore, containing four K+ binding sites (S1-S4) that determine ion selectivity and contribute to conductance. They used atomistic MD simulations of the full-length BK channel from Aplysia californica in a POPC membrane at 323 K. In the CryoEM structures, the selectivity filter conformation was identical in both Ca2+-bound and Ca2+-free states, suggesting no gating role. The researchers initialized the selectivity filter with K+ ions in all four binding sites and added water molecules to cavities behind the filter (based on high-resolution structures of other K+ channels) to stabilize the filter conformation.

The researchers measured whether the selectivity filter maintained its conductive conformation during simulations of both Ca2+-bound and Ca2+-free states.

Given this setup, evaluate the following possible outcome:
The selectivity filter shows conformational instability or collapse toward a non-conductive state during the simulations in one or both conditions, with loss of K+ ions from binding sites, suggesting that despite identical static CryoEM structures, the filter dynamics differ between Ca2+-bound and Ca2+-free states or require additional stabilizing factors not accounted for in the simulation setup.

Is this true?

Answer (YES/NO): NO